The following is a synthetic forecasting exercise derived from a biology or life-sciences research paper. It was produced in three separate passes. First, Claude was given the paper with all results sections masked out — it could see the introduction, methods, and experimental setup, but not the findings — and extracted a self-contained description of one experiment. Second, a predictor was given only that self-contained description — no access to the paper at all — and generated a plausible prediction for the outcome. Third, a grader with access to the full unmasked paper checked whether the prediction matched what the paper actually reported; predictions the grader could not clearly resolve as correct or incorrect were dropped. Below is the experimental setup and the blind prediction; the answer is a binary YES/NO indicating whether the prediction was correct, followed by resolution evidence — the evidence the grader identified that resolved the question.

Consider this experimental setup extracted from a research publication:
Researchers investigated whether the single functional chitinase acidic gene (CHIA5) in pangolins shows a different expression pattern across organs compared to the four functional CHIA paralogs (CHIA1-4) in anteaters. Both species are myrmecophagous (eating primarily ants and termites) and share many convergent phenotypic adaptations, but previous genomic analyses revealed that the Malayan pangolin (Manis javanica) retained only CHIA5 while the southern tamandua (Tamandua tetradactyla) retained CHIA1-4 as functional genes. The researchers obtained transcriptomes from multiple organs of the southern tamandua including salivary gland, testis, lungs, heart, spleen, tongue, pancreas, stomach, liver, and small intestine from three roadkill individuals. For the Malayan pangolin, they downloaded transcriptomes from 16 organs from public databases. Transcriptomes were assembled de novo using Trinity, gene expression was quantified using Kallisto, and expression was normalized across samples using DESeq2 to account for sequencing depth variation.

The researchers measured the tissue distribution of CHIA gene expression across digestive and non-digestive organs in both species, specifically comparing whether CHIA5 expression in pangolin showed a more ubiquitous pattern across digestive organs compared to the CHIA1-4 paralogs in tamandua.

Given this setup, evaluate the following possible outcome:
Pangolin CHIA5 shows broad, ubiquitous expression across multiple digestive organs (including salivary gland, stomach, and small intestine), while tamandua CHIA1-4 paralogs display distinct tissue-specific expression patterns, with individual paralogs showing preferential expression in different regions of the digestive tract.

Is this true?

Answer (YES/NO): YES